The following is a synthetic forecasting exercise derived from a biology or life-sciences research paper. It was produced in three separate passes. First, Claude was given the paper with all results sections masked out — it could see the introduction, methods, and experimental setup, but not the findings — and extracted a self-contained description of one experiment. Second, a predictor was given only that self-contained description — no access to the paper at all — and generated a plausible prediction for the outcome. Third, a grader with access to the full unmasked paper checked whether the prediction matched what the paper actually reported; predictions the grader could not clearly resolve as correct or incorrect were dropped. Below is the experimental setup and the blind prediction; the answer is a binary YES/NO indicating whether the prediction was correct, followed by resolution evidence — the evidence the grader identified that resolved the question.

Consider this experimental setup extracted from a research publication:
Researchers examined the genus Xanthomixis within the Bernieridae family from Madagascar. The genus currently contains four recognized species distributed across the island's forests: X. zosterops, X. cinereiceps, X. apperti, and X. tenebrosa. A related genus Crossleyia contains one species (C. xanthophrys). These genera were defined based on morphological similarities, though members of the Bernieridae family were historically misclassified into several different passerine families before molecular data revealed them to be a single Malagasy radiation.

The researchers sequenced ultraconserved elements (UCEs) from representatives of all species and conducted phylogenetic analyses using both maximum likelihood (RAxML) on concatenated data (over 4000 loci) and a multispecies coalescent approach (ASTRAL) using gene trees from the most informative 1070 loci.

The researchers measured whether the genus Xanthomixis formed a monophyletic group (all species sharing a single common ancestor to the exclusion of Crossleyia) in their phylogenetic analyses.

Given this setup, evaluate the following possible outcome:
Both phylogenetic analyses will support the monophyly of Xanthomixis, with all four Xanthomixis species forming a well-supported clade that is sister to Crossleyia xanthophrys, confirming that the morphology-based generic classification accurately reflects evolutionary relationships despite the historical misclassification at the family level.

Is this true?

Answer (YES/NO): NO